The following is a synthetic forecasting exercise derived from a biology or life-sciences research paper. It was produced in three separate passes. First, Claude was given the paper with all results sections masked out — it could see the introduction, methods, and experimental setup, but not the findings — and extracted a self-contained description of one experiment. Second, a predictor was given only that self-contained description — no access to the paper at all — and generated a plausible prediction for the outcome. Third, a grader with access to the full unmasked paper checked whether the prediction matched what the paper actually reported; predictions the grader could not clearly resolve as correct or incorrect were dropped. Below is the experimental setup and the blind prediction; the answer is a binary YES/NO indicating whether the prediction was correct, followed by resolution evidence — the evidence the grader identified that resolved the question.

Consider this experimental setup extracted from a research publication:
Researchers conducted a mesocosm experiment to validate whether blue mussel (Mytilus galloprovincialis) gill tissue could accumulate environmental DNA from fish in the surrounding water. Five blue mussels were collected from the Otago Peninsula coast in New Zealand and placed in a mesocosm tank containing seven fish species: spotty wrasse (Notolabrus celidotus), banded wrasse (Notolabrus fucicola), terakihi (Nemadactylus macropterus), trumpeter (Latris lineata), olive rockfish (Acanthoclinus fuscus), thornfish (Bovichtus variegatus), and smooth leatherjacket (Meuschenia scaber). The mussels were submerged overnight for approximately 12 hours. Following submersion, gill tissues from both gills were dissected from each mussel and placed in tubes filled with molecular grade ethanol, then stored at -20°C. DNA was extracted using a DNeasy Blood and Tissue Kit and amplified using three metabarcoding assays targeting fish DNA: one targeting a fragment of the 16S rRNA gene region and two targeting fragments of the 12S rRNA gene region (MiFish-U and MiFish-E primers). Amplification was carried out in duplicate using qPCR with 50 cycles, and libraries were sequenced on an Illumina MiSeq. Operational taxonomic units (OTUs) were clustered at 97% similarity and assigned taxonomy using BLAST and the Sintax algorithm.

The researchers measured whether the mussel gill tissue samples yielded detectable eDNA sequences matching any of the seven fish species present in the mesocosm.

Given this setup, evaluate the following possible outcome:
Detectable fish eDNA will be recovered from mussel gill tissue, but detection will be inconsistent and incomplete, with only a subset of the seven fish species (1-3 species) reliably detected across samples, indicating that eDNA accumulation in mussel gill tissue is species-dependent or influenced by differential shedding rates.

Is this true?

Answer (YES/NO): YES